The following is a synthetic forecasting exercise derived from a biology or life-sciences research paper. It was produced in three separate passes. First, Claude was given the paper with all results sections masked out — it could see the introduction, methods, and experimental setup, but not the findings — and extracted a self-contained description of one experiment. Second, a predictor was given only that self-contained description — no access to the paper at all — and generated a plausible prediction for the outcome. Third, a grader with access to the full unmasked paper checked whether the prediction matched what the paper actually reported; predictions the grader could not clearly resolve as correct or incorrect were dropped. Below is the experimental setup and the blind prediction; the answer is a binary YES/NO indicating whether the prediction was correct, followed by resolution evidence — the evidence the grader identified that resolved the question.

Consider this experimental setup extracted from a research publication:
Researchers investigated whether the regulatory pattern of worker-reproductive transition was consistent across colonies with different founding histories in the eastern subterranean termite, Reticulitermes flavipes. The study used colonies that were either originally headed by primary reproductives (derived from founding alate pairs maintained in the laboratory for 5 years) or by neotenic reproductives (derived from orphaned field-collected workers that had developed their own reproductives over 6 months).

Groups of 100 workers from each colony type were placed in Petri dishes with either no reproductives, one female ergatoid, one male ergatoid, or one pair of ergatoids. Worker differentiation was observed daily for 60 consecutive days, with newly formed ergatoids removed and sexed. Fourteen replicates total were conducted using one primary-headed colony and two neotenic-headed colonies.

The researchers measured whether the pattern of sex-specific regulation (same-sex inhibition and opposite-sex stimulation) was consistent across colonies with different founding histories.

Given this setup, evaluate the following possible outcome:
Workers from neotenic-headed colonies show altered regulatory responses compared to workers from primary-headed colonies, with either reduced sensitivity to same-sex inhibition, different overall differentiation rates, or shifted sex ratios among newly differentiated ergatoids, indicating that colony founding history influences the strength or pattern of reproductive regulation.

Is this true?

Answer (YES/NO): NO